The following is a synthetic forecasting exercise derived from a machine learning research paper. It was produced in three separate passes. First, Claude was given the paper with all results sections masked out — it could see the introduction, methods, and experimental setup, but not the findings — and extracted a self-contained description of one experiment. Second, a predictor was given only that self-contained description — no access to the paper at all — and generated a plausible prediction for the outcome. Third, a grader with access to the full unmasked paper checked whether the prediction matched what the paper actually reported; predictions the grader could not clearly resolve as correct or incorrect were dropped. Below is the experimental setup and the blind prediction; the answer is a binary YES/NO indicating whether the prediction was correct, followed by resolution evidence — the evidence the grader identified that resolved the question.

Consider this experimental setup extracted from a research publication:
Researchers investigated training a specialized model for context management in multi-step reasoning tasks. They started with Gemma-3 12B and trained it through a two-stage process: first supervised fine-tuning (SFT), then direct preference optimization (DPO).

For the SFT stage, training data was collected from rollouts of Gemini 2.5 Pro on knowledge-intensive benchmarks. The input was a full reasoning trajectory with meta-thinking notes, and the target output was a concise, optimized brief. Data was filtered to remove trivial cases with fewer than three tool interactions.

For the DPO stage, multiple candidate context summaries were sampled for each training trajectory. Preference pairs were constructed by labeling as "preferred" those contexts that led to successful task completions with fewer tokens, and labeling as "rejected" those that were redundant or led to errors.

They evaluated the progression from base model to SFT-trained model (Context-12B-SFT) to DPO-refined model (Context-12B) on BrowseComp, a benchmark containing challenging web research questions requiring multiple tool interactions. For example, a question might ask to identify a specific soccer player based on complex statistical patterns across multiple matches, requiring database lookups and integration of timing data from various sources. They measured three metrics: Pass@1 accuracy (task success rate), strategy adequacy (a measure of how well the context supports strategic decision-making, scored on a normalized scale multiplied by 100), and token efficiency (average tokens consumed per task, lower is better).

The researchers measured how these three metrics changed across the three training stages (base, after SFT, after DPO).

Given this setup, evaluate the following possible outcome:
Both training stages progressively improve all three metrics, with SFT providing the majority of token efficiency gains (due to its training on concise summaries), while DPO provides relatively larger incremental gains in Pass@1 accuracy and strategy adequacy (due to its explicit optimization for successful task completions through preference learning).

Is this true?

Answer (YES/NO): NO